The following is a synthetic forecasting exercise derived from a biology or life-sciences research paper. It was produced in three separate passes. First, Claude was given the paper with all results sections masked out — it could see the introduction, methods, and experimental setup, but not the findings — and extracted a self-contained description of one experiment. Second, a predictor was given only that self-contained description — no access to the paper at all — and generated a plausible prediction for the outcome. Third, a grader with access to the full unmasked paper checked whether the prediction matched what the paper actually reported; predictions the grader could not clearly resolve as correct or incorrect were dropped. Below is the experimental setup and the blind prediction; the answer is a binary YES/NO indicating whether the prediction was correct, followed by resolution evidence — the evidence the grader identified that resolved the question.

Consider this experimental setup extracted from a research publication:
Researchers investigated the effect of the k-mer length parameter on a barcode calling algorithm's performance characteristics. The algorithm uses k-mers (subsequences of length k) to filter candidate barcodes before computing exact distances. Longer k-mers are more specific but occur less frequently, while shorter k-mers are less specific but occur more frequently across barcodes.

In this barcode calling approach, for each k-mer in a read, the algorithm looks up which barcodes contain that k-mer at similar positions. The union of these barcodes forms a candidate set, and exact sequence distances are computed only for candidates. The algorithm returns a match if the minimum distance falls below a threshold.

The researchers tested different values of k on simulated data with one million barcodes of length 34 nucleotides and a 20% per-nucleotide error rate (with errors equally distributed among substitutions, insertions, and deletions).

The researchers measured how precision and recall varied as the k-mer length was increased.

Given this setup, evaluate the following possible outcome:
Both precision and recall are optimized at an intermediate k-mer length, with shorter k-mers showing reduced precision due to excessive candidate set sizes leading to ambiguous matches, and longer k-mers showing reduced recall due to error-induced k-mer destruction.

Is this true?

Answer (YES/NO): NO